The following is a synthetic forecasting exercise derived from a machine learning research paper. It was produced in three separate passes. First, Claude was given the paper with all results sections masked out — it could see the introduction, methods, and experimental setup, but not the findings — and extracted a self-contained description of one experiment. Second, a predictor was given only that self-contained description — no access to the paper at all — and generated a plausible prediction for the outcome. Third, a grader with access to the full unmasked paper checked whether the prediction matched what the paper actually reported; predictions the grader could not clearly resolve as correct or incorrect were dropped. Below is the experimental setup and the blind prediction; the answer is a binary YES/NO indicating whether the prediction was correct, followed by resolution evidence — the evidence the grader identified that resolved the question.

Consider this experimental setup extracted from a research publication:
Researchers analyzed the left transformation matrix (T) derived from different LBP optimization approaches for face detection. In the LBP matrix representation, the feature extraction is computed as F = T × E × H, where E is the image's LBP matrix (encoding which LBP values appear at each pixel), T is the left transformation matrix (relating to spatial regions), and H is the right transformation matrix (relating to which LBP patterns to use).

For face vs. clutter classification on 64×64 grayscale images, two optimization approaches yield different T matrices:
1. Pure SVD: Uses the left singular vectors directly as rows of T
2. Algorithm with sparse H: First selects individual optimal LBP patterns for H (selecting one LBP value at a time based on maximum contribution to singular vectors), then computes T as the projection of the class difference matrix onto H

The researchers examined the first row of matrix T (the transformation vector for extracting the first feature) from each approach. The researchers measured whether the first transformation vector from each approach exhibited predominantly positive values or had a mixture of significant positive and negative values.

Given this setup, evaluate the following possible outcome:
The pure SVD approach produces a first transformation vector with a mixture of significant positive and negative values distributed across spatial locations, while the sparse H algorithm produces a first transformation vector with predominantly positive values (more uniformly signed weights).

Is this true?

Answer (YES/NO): YES